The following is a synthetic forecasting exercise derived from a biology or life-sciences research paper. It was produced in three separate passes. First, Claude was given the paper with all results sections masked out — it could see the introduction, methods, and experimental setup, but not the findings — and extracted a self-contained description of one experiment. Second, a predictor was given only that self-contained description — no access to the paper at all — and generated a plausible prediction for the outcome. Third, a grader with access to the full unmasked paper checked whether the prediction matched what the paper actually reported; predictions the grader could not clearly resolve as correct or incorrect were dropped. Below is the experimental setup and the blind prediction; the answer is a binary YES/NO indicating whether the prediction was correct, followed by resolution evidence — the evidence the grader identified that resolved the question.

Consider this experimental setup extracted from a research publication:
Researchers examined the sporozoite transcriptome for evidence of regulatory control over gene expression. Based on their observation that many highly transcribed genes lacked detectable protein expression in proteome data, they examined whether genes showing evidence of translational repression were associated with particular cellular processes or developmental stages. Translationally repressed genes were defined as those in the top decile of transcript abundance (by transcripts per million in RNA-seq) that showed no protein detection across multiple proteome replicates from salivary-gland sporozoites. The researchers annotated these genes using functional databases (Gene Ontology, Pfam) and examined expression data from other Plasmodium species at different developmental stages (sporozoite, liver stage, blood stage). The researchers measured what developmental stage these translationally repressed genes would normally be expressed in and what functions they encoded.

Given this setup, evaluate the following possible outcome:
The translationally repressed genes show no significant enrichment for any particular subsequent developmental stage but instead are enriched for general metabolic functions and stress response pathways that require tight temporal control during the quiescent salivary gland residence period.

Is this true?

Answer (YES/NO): NO